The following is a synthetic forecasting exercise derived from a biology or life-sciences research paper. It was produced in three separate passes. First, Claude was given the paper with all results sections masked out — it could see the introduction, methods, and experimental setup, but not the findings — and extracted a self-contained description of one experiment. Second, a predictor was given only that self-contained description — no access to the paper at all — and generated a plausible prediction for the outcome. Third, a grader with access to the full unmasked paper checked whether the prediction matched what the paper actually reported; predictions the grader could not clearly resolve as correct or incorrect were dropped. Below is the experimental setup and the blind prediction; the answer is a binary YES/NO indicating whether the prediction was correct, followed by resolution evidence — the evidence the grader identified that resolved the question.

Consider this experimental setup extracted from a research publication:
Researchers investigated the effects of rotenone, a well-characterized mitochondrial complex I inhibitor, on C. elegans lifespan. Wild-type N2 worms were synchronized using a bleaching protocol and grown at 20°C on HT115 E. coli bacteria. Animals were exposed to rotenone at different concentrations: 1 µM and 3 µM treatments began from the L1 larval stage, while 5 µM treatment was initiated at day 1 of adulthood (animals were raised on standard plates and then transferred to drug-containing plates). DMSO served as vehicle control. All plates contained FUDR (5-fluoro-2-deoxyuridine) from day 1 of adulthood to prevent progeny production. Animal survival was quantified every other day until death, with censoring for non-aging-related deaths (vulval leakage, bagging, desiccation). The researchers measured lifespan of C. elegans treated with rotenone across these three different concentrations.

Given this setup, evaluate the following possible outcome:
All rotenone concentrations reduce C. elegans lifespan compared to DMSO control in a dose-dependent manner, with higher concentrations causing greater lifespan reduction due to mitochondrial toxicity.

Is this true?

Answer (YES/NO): NO